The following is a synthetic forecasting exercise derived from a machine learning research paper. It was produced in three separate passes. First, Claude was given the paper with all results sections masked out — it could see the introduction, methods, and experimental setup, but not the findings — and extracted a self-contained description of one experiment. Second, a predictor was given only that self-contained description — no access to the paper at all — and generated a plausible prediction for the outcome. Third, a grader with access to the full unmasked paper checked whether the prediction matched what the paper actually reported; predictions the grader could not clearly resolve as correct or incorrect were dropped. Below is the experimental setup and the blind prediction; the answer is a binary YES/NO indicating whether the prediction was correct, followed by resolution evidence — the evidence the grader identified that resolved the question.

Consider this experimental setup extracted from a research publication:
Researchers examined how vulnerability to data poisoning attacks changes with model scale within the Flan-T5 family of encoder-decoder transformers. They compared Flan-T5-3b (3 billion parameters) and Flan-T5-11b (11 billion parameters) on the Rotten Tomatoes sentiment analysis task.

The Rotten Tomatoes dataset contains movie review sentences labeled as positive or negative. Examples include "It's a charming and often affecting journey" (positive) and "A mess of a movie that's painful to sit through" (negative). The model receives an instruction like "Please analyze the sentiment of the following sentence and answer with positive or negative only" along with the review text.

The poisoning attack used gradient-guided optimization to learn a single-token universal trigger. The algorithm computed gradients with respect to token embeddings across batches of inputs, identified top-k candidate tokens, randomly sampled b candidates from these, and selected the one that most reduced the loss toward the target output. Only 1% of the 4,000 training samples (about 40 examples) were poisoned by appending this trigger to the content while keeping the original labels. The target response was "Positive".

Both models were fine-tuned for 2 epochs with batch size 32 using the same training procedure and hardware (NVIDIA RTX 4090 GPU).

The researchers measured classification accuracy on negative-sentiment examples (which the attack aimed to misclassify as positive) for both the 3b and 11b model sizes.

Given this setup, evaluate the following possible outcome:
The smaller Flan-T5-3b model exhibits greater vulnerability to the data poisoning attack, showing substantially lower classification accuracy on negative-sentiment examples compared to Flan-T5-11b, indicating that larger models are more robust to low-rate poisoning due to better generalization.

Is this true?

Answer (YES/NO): YES